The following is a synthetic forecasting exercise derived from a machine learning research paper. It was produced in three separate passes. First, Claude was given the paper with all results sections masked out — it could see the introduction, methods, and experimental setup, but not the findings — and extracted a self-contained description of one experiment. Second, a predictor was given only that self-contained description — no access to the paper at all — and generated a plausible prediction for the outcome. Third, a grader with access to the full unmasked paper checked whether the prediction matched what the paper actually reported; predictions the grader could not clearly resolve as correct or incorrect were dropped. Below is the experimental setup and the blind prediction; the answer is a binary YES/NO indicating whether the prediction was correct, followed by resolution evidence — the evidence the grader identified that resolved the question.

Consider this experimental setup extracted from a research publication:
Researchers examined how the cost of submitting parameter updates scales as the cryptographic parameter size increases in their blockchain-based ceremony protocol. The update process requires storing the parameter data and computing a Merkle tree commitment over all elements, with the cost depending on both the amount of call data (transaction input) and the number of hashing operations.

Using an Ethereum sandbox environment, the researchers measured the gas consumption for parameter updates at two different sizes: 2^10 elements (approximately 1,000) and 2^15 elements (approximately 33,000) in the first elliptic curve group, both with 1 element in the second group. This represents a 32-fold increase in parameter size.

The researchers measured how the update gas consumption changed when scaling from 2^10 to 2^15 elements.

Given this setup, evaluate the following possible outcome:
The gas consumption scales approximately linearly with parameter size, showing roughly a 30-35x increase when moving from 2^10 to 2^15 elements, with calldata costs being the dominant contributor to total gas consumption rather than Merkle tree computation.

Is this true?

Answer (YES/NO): YES